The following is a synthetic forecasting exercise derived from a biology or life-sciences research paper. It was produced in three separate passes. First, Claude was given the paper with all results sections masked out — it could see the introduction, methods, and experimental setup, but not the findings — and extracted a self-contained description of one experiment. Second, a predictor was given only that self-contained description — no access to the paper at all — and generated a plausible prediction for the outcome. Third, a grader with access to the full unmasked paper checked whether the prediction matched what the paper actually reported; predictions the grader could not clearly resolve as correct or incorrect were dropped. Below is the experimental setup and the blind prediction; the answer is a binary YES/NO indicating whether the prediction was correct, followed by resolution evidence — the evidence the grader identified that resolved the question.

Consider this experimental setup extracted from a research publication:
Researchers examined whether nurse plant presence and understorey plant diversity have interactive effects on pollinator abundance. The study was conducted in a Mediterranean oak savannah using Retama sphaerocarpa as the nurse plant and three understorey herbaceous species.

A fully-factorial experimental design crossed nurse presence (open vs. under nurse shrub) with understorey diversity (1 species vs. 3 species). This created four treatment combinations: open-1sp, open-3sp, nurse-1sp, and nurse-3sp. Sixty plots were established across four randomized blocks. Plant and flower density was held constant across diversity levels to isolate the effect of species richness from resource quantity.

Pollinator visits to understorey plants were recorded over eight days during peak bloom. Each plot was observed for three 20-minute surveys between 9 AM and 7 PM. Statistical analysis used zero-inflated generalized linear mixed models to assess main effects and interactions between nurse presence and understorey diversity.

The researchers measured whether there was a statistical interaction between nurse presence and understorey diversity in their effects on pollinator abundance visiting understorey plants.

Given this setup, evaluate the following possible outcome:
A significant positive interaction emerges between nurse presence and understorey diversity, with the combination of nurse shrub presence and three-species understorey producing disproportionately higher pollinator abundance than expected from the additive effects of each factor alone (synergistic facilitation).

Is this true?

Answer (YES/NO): NO